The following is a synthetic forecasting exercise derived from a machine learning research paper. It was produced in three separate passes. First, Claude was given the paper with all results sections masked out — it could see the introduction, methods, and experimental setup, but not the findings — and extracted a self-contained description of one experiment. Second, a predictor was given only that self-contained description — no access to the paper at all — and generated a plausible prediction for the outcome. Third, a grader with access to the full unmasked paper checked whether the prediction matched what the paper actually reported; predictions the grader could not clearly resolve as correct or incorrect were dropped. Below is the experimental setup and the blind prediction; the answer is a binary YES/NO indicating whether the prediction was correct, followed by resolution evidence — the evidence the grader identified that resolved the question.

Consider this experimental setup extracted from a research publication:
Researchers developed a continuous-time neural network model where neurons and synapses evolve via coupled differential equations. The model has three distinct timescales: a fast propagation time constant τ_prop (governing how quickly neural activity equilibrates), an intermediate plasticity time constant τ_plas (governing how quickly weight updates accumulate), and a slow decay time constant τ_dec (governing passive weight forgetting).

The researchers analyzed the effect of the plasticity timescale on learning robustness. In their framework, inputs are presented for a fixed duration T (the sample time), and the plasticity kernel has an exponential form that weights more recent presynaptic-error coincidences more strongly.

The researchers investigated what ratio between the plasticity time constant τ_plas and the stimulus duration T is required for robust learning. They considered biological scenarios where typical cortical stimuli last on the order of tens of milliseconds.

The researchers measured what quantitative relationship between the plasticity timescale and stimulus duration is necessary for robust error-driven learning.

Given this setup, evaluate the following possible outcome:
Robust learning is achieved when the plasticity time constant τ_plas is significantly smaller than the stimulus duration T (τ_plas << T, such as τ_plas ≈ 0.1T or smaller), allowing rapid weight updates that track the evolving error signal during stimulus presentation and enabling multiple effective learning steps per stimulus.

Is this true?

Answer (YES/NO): NO